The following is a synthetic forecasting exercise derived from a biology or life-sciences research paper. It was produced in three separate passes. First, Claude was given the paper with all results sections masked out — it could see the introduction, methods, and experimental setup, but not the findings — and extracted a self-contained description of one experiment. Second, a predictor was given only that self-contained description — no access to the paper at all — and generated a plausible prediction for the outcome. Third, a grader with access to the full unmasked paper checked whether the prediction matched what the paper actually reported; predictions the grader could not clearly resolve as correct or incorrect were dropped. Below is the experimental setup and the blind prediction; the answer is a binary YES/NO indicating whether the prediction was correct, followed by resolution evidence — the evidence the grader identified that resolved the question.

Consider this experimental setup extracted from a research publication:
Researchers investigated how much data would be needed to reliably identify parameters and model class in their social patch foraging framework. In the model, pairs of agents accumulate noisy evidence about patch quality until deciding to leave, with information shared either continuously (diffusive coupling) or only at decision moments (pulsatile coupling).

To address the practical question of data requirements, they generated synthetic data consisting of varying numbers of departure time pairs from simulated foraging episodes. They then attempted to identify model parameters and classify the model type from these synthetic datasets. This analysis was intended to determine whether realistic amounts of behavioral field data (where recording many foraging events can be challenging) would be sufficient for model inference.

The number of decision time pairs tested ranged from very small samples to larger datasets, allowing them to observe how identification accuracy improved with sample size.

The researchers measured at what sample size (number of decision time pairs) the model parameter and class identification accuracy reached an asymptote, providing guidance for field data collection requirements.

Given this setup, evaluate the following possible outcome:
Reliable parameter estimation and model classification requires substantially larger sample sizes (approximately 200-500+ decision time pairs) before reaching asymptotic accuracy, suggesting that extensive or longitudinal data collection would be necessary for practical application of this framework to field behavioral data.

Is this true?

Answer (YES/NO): NO